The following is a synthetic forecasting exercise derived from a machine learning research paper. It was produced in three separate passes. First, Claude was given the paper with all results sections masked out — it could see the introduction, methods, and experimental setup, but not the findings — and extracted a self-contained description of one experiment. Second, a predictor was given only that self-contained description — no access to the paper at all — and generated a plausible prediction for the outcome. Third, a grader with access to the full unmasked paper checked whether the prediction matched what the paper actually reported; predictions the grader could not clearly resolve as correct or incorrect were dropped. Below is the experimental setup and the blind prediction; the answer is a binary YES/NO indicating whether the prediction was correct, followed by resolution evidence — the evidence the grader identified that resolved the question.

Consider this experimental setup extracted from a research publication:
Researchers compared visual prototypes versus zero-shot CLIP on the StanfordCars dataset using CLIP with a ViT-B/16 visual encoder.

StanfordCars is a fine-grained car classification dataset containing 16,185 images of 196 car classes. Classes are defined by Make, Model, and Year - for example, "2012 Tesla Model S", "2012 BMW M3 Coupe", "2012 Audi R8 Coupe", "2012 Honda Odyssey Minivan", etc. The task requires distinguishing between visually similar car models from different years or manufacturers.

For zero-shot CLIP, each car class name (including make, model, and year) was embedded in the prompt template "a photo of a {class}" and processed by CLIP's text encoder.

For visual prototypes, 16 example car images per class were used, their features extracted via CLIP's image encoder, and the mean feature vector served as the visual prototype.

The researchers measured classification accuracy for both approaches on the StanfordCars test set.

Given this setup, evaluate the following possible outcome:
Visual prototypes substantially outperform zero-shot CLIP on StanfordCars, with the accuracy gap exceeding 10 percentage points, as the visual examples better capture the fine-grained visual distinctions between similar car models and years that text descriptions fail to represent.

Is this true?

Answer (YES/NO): NO